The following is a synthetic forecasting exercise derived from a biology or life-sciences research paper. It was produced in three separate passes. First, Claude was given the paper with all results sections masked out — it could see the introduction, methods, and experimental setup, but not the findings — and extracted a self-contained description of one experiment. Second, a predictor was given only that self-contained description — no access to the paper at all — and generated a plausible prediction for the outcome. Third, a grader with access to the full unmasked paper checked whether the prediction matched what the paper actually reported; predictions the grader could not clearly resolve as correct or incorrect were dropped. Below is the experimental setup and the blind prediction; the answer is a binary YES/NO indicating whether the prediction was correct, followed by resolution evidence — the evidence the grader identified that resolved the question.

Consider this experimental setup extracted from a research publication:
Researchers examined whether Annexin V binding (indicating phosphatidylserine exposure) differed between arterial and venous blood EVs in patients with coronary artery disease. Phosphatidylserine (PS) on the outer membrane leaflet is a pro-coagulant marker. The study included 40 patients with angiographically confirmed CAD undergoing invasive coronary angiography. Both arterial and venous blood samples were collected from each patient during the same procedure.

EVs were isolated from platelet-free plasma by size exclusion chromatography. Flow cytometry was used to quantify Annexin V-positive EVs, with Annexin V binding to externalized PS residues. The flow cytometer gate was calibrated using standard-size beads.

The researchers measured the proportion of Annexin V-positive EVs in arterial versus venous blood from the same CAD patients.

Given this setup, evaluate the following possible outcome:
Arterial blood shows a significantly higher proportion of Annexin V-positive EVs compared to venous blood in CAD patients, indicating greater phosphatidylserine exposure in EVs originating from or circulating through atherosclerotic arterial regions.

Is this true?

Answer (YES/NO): NO